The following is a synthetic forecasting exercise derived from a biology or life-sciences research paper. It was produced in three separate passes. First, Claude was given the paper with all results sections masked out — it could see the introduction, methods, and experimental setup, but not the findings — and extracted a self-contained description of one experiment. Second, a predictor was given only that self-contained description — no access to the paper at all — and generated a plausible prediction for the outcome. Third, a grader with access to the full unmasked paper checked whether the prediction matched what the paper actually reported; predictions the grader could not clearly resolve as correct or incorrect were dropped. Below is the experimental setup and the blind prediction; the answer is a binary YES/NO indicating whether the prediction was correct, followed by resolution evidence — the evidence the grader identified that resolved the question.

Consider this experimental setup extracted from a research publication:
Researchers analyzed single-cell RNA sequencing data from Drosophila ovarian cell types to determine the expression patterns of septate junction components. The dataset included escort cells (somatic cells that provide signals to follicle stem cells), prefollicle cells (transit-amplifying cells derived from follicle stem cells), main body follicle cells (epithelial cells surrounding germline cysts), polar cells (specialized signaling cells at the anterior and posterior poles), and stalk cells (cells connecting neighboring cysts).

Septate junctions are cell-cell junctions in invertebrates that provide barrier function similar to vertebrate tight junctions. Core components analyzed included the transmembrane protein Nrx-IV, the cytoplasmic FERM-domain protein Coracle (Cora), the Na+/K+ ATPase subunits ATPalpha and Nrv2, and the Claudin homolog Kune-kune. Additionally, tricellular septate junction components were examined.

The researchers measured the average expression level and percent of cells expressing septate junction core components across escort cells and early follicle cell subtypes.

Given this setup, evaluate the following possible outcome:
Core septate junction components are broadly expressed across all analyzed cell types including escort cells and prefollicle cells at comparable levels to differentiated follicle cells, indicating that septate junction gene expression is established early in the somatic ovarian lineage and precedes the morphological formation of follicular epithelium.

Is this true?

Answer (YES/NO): NO